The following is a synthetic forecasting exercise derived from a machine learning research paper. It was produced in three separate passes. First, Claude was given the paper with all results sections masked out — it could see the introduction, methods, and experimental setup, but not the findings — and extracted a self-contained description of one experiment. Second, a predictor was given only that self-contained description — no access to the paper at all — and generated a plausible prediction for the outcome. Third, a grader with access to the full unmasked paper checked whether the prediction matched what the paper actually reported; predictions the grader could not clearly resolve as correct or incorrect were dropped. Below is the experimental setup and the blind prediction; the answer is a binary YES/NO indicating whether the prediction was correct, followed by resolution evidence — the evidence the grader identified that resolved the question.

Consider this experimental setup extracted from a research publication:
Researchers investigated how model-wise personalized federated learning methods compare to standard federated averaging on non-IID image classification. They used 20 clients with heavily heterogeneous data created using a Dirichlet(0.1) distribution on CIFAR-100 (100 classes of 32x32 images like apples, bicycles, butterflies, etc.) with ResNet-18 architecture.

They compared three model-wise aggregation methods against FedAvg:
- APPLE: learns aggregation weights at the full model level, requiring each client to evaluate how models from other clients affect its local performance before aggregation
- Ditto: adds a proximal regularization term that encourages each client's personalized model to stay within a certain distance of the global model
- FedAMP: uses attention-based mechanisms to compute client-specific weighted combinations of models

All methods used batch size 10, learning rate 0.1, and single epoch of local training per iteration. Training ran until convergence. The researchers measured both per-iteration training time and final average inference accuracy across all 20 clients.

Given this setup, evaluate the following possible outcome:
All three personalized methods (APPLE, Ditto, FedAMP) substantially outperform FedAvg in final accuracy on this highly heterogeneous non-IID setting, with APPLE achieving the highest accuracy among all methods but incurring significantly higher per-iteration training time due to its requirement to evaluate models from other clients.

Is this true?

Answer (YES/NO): YES